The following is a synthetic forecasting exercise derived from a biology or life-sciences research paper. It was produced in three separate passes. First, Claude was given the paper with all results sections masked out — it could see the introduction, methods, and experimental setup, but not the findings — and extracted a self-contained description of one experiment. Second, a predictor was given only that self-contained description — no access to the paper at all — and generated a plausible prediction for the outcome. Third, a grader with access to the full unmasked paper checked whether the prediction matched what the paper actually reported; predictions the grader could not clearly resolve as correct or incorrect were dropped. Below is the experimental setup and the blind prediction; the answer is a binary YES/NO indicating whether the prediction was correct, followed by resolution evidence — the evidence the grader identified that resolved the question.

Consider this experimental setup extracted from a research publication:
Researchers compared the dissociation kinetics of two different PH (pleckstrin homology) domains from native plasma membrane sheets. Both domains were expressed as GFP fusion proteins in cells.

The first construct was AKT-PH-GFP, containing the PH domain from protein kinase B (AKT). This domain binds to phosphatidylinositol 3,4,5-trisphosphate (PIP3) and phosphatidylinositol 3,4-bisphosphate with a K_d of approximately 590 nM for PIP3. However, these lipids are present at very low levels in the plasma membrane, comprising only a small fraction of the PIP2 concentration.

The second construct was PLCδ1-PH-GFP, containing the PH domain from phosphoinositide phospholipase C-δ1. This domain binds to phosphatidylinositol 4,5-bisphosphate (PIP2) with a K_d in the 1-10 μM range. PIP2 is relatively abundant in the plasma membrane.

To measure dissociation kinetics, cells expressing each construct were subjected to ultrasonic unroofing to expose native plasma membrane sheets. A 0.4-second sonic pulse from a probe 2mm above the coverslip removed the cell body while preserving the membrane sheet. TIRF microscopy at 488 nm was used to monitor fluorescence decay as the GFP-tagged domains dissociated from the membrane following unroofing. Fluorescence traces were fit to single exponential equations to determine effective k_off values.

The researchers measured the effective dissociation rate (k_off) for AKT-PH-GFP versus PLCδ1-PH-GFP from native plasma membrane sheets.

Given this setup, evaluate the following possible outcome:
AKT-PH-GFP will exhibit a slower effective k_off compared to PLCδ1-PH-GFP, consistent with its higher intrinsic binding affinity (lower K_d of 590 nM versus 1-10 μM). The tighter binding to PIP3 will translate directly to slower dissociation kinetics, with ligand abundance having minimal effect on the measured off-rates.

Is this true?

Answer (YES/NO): NO